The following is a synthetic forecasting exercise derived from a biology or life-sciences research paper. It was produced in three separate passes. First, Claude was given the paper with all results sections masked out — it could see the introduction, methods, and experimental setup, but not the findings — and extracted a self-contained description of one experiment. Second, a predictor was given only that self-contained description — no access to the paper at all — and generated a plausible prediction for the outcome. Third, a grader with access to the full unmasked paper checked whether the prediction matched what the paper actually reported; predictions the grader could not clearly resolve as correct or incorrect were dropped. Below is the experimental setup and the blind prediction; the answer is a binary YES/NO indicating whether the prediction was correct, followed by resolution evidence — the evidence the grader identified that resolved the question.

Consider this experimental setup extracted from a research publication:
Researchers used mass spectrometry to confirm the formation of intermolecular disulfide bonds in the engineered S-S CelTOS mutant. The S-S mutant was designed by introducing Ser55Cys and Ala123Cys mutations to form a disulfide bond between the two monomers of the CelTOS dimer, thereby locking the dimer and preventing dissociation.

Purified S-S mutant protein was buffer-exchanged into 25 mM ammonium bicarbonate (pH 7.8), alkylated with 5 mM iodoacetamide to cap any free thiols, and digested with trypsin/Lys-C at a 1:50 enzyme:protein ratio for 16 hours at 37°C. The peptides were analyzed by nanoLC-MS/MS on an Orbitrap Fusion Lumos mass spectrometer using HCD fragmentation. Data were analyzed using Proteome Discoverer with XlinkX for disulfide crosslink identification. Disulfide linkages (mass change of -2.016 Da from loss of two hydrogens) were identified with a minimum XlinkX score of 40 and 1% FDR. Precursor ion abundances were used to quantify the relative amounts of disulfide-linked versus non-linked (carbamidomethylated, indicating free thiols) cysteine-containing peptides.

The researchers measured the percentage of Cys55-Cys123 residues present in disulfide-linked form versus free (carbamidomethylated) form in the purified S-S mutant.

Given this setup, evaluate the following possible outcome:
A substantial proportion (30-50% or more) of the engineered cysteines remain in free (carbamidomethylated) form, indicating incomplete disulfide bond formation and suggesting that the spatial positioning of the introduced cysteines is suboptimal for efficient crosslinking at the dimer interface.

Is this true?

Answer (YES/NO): YES